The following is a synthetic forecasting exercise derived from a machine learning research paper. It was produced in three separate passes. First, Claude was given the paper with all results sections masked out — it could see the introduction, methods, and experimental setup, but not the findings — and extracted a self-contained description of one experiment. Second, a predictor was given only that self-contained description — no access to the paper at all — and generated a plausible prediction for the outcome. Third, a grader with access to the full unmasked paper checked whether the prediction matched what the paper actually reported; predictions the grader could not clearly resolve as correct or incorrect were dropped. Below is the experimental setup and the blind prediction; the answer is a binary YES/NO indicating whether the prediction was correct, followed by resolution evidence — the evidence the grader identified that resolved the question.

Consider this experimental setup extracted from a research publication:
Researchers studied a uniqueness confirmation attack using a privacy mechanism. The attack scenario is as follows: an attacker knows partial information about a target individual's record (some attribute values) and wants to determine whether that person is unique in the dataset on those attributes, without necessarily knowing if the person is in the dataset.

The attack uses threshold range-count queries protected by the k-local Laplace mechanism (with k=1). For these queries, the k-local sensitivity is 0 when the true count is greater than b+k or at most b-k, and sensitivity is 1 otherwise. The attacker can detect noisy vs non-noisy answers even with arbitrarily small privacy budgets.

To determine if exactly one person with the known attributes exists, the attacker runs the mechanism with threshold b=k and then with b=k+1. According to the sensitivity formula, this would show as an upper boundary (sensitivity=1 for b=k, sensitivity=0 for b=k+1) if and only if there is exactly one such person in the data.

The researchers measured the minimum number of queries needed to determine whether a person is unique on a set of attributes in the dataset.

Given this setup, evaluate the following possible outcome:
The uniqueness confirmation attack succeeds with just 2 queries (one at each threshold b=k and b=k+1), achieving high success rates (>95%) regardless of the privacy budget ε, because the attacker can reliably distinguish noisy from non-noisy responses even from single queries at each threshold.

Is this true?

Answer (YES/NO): YES